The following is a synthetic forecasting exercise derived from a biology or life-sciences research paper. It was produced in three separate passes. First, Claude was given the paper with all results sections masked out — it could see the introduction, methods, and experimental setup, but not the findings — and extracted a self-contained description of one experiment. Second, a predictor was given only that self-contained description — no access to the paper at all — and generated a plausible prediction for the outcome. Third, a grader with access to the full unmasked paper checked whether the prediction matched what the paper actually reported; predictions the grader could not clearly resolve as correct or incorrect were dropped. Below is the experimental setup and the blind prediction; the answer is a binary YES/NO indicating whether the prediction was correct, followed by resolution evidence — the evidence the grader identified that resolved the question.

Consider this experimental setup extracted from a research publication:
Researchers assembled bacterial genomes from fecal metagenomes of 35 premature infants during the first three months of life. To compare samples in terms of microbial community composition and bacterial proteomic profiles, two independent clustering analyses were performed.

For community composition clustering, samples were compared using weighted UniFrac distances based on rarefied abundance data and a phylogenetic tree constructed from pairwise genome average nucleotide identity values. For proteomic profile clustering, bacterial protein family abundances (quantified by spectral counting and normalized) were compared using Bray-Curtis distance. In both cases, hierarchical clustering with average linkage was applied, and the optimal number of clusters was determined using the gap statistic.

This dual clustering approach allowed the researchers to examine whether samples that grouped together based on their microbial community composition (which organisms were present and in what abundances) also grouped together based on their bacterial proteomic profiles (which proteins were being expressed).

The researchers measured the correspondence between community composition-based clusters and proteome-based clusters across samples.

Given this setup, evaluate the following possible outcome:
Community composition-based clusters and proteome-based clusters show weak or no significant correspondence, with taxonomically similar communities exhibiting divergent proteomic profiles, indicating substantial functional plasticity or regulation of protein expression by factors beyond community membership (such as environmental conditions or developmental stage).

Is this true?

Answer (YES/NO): NO